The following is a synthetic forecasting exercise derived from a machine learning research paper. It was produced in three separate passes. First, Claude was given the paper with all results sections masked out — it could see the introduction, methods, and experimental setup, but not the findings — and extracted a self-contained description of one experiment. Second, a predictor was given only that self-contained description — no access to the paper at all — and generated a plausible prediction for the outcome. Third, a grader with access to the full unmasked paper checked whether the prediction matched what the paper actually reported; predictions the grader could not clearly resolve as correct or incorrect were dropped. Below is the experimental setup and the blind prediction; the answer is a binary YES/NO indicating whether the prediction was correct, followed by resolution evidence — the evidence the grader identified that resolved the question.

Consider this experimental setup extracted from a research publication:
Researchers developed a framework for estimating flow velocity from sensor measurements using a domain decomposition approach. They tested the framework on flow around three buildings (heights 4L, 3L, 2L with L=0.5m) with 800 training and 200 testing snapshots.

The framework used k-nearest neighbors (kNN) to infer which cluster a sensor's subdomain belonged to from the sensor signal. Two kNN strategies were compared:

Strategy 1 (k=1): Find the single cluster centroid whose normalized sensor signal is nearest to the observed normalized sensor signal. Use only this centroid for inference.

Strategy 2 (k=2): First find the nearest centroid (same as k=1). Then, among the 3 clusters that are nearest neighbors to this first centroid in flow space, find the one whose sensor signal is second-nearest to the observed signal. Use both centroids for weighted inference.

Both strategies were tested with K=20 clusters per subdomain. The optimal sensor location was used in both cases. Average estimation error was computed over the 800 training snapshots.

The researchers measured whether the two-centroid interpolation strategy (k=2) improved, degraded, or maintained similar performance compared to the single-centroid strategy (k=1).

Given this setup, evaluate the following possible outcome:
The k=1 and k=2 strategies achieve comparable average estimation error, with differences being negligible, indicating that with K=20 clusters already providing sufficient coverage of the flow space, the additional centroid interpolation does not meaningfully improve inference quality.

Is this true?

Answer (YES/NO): NO